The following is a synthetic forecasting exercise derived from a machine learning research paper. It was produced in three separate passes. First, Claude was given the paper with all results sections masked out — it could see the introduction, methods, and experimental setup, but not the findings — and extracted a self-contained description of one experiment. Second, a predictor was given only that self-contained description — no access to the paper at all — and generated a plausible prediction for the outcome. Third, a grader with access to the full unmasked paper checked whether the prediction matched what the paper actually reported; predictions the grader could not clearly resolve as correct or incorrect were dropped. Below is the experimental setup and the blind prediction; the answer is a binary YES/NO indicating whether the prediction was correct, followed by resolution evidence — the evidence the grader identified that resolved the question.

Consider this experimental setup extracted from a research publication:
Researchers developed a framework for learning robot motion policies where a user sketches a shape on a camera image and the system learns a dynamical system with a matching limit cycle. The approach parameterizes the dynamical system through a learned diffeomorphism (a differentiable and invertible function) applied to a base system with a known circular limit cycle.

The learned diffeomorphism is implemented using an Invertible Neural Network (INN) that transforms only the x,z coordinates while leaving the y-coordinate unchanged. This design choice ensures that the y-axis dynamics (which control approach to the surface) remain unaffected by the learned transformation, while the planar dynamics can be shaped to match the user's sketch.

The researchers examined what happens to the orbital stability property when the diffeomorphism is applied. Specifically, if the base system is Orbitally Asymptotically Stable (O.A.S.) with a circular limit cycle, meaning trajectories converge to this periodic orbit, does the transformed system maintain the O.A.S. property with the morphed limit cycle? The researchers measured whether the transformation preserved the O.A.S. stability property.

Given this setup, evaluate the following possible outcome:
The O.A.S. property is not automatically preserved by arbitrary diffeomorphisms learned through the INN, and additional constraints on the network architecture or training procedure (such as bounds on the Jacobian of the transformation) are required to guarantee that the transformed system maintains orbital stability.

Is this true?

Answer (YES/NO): NO